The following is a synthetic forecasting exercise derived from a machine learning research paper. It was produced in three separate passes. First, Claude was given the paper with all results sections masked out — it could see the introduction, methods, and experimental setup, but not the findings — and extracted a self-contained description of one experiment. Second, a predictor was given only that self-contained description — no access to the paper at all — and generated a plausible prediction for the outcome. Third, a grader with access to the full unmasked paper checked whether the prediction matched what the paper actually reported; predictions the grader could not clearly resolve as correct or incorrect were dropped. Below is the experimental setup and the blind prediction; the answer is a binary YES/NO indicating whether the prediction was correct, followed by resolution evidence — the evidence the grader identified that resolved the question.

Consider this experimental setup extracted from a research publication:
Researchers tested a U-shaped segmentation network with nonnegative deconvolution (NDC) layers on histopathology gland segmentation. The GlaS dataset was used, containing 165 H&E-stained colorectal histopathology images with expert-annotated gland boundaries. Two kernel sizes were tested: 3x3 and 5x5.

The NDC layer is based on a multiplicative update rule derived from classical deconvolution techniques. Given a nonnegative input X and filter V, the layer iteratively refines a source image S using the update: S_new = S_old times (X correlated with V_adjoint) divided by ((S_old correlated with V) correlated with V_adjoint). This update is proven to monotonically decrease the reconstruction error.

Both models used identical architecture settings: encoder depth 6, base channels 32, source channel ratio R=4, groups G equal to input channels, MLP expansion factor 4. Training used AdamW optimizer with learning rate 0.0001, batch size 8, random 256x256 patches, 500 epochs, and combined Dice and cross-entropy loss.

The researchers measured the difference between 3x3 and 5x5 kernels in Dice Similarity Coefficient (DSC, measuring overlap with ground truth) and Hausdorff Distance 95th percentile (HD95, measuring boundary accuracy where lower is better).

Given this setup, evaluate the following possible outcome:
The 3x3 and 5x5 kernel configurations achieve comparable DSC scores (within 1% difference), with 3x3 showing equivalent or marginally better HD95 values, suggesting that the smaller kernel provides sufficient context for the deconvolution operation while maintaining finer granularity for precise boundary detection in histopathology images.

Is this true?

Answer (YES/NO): NO